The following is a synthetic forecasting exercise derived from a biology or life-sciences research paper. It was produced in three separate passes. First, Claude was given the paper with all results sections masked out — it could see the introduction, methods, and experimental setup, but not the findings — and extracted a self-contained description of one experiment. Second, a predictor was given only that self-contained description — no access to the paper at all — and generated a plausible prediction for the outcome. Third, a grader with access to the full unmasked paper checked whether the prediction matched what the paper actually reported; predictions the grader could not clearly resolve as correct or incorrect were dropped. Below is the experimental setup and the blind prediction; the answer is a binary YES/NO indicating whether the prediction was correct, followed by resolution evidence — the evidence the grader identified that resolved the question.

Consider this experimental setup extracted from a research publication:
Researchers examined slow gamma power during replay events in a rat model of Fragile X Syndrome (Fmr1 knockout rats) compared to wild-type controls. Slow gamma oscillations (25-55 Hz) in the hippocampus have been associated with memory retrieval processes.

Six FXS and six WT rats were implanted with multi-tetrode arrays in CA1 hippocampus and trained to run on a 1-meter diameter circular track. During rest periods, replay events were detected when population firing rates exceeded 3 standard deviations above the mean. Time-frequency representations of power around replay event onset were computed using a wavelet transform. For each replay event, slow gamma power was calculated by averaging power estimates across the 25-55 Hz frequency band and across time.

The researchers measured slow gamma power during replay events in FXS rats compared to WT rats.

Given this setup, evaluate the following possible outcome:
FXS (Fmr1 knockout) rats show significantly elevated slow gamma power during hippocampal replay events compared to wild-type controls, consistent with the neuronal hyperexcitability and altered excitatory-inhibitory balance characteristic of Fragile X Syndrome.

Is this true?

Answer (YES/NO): NO